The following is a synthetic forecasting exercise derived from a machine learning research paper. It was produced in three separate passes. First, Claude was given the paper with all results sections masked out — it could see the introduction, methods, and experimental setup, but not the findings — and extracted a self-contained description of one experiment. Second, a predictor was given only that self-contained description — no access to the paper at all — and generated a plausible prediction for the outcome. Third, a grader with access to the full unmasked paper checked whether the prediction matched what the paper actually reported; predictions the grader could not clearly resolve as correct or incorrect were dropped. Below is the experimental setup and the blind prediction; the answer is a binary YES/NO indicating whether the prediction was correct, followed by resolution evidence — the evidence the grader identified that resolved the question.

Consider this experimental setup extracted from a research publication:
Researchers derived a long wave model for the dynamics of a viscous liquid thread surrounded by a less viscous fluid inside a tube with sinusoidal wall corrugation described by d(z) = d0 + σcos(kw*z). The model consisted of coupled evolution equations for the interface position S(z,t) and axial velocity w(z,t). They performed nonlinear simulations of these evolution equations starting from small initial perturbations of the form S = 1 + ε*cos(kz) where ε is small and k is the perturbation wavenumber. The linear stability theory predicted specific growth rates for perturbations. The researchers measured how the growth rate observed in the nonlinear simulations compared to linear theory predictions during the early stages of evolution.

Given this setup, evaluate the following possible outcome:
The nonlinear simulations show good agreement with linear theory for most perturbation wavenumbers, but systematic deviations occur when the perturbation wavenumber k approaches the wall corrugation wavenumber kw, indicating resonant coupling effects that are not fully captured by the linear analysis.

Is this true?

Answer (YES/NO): NO